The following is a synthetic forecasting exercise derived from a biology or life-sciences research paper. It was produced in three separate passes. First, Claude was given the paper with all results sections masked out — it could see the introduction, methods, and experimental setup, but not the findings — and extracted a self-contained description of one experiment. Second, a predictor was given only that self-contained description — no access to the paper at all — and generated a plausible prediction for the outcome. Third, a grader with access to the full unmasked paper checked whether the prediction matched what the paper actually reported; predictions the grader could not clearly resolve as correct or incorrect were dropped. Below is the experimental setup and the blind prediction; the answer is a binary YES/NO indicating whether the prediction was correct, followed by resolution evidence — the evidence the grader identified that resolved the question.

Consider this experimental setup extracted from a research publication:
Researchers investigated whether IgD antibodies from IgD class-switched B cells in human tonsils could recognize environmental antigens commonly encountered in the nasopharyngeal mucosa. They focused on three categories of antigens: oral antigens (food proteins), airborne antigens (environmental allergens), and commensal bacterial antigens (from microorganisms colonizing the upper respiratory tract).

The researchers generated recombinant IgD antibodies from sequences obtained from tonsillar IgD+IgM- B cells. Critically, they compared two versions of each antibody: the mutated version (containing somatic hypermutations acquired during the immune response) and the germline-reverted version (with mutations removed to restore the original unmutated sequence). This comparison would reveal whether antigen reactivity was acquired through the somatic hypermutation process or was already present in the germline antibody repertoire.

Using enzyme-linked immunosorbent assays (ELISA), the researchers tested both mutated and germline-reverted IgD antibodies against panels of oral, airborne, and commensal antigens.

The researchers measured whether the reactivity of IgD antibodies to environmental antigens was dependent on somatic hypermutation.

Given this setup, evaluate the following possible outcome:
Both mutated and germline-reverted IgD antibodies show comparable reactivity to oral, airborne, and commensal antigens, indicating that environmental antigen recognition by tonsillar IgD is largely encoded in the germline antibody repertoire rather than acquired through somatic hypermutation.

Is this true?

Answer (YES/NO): NO